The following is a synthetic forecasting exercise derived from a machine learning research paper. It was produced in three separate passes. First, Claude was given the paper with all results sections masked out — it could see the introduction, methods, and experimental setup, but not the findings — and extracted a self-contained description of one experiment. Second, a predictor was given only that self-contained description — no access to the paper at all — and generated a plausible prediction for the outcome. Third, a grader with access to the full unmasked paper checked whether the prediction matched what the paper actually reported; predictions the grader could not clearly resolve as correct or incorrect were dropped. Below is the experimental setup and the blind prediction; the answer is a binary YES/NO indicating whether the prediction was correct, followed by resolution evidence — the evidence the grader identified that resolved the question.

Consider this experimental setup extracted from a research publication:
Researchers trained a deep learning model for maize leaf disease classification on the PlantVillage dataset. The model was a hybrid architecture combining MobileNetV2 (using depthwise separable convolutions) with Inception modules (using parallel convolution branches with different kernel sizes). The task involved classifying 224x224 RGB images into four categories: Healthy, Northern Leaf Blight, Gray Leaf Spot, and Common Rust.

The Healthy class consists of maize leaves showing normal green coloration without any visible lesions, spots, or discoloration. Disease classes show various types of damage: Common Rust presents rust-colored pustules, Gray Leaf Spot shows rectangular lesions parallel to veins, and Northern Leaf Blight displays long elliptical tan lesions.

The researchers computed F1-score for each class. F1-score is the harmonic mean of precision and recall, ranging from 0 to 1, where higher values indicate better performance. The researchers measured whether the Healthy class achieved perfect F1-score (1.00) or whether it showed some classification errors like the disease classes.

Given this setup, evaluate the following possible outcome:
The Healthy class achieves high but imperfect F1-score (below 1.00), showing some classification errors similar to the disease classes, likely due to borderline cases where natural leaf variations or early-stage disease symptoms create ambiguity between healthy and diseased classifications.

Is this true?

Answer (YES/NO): NO